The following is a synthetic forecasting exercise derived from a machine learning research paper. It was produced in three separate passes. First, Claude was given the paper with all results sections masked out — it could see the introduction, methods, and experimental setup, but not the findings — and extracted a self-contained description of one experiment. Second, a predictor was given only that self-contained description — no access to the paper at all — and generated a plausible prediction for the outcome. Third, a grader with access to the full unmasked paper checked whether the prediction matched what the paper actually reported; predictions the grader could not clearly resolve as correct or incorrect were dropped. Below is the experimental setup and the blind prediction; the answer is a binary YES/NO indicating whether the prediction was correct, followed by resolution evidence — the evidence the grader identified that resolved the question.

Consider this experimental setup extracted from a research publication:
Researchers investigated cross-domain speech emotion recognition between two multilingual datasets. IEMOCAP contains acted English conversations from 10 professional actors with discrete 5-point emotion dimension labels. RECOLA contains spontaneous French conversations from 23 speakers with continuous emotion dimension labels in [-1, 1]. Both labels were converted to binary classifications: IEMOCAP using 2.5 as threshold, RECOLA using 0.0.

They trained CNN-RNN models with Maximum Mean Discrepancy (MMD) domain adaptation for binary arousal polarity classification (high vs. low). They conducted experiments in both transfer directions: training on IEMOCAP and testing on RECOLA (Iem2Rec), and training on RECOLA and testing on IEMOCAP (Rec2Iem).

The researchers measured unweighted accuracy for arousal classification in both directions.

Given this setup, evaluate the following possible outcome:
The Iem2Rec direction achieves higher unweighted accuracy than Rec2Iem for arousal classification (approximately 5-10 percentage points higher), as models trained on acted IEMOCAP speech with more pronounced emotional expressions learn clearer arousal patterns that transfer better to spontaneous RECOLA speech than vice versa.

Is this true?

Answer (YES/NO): NO